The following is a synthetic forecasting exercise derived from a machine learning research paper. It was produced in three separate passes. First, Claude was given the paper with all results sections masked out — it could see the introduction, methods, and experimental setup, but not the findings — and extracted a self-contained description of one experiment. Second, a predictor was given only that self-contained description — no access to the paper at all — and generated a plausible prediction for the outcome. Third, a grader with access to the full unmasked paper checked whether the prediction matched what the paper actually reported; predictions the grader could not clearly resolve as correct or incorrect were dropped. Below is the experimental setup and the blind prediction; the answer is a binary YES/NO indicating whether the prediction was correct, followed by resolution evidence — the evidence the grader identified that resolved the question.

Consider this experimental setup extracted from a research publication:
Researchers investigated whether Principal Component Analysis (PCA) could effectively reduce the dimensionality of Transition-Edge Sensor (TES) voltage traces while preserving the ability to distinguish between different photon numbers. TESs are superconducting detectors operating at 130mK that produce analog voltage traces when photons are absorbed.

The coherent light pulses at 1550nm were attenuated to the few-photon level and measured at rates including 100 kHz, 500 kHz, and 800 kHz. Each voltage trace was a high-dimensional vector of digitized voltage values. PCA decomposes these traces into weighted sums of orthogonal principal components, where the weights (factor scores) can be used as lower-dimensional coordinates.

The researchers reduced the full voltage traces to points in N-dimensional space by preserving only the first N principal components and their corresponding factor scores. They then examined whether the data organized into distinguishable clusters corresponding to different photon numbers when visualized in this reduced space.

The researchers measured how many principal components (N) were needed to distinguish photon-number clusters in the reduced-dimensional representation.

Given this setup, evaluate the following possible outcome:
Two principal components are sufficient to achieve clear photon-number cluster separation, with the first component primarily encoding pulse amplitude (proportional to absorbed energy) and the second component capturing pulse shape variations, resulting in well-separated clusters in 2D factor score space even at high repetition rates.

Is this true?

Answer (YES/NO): NO